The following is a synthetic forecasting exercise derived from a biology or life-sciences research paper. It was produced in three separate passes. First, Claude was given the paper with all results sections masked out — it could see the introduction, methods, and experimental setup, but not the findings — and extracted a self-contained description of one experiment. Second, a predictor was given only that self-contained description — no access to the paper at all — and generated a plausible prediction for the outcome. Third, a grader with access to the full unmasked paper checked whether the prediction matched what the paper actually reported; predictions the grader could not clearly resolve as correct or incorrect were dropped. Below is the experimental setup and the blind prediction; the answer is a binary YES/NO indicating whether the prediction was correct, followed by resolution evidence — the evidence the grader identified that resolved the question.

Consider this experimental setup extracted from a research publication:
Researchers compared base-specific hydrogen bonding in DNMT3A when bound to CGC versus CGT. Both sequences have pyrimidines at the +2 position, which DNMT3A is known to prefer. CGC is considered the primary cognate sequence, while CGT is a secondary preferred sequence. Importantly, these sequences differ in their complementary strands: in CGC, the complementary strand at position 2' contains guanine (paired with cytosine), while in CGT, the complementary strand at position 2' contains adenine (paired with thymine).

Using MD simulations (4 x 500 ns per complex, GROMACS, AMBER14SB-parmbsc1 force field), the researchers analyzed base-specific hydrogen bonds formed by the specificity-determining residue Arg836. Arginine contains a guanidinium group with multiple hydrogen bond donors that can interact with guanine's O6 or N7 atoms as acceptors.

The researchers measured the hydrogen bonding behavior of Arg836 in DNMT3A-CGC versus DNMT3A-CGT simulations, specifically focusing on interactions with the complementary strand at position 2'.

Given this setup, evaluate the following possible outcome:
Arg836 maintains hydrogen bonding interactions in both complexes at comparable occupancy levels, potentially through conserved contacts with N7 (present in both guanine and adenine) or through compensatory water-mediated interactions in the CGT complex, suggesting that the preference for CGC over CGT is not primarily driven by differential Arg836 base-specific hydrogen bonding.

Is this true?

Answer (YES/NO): NO